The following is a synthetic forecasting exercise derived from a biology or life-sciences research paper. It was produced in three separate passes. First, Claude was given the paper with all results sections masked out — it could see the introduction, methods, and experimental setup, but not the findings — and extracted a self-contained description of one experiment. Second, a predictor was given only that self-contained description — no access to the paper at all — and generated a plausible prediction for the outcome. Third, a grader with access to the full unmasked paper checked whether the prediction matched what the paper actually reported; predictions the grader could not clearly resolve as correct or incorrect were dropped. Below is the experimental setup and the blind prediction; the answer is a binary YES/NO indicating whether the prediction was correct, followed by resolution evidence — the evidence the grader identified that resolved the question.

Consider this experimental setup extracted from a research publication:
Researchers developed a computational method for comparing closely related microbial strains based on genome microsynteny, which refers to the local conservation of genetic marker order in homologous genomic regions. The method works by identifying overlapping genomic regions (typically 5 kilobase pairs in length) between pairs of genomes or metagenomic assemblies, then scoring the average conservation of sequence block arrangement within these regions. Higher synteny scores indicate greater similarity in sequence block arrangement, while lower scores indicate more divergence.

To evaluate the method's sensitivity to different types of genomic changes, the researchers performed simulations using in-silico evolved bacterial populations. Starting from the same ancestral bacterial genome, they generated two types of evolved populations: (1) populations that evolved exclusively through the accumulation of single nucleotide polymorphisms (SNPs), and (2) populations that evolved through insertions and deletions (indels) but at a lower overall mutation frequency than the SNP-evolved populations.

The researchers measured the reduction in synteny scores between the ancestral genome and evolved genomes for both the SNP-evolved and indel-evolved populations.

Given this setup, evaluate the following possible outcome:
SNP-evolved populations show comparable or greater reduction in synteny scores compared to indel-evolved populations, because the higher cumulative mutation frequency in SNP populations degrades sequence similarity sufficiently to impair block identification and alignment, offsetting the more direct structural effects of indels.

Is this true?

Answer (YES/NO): NO